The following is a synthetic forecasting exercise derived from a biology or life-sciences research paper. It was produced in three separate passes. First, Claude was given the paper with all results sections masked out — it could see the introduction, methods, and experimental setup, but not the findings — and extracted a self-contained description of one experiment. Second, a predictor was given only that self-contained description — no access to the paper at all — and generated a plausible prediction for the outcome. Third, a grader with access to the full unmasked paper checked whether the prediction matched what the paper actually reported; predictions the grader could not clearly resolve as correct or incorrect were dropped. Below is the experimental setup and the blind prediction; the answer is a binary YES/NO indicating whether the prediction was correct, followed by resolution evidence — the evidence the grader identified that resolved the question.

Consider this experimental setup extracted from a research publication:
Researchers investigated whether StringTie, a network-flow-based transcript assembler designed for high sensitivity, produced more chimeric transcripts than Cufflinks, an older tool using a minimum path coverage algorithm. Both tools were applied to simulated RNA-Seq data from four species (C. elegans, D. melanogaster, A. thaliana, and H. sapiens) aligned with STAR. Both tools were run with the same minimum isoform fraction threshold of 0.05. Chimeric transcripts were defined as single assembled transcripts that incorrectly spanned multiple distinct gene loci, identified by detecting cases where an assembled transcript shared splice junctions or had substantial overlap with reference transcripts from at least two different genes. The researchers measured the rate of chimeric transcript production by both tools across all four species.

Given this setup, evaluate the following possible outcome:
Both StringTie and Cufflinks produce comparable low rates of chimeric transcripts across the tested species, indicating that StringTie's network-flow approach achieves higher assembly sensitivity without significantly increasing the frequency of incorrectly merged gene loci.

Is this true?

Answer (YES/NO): NO